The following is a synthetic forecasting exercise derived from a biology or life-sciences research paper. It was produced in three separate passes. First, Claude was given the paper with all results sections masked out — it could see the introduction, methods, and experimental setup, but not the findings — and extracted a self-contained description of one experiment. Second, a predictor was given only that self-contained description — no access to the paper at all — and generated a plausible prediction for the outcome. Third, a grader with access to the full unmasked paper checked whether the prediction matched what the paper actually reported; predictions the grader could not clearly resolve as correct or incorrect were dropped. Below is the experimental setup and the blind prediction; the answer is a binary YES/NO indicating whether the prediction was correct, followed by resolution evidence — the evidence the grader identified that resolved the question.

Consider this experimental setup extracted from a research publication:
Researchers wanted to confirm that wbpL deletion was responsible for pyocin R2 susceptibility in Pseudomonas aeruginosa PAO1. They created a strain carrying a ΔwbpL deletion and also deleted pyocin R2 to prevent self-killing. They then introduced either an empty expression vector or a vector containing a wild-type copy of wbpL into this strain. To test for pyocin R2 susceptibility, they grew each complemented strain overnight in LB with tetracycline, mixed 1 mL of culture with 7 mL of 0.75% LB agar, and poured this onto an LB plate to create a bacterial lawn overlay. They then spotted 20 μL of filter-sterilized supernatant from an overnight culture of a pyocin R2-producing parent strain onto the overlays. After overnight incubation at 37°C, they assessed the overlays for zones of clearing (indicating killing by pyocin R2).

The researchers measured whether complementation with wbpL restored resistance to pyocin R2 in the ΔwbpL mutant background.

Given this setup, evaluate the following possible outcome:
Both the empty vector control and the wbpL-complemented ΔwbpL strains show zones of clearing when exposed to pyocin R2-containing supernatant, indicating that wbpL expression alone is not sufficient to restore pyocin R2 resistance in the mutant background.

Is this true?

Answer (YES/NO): NO